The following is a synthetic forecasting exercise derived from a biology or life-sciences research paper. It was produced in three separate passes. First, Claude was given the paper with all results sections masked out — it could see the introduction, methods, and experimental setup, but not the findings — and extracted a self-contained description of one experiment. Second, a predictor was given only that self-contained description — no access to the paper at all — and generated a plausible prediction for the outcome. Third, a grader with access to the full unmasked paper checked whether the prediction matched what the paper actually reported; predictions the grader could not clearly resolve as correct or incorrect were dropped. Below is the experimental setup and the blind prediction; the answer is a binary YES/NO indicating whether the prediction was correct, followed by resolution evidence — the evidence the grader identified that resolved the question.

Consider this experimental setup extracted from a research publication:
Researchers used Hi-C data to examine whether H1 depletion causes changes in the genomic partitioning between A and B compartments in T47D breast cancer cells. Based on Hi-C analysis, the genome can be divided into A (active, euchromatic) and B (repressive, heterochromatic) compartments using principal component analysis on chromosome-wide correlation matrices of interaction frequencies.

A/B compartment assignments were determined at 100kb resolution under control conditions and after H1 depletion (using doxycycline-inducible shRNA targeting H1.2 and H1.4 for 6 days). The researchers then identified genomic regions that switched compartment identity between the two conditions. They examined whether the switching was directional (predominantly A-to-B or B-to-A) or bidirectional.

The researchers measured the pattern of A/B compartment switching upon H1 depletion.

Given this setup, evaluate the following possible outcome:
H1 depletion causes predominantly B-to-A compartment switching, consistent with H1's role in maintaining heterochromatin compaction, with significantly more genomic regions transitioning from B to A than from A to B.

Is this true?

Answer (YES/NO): NO